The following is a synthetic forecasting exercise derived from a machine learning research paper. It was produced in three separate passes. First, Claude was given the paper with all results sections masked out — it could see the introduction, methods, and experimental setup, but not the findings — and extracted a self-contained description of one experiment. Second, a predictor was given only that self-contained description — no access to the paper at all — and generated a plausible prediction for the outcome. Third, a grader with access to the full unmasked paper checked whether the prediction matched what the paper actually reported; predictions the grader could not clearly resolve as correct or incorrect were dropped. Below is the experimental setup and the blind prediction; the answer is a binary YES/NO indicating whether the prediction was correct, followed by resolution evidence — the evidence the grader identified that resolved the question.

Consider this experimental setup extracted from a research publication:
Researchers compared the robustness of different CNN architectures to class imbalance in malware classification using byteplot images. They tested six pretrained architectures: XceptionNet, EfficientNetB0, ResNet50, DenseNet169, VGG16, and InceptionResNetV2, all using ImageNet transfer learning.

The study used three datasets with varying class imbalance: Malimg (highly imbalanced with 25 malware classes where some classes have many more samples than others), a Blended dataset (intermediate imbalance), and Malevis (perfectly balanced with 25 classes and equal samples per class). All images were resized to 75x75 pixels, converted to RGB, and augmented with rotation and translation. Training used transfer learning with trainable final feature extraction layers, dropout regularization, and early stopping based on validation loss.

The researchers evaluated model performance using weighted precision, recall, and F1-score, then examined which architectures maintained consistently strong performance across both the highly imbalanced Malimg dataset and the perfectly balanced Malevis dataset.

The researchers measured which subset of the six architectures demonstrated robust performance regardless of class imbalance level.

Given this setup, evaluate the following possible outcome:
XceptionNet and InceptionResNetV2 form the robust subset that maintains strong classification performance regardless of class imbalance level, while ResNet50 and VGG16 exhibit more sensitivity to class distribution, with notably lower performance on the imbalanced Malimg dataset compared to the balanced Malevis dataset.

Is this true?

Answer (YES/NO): NO